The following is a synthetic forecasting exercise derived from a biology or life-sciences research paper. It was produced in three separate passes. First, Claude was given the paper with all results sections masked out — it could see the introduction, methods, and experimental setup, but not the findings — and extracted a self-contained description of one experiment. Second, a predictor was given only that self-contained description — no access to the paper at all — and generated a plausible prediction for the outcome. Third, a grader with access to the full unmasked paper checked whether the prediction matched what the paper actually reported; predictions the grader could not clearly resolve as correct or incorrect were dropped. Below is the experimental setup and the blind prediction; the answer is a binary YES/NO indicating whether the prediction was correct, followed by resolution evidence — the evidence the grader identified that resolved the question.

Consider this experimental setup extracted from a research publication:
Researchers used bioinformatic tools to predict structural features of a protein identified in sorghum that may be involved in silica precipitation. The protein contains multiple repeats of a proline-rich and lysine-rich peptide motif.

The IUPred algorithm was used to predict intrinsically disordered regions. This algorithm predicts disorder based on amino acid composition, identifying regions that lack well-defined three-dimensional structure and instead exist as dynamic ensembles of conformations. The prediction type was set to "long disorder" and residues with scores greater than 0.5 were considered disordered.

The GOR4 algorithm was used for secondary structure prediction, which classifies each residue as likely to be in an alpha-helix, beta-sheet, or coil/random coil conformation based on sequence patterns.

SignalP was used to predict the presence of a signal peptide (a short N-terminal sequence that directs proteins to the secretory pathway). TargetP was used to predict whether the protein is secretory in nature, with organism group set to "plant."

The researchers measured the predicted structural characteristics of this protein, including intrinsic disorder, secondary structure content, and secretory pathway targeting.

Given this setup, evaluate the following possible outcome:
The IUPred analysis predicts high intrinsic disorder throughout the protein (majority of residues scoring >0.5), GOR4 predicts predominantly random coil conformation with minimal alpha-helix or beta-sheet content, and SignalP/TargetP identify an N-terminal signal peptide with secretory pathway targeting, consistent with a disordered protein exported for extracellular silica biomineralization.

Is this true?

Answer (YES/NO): NO